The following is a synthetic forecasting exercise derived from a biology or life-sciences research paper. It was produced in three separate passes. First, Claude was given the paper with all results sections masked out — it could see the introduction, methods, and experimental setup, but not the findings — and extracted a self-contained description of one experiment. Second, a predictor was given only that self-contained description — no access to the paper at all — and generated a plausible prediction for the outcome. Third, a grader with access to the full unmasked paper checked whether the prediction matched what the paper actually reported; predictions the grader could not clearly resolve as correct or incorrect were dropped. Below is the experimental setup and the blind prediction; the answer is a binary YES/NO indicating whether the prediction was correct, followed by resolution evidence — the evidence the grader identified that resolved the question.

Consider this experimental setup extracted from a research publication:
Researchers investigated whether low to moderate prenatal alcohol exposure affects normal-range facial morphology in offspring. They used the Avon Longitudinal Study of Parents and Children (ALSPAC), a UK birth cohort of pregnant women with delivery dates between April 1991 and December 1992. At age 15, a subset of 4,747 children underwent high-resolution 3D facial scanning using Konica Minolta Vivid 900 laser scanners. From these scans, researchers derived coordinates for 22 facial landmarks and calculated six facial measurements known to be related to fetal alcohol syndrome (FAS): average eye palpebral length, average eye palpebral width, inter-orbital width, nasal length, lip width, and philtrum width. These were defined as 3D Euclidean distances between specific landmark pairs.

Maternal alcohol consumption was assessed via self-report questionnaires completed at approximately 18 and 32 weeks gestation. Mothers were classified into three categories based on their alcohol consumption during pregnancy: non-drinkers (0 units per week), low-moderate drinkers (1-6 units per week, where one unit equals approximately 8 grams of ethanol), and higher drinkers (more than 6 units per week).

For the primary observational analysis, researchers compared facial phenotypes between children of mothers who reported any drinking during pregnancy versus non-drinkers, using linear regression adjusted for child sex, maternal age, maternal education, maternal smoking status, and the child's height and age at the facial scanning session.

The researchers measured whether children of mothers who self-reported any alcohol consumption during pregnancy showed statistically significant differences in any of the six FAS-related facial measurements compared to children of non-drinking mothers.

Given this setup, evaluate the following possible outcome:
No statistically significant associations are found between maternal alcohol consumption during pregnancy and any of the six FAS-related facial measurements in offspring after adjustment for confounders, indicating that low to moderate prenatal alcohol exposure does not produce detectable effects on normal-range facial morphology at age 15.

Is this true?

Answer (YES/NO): YES